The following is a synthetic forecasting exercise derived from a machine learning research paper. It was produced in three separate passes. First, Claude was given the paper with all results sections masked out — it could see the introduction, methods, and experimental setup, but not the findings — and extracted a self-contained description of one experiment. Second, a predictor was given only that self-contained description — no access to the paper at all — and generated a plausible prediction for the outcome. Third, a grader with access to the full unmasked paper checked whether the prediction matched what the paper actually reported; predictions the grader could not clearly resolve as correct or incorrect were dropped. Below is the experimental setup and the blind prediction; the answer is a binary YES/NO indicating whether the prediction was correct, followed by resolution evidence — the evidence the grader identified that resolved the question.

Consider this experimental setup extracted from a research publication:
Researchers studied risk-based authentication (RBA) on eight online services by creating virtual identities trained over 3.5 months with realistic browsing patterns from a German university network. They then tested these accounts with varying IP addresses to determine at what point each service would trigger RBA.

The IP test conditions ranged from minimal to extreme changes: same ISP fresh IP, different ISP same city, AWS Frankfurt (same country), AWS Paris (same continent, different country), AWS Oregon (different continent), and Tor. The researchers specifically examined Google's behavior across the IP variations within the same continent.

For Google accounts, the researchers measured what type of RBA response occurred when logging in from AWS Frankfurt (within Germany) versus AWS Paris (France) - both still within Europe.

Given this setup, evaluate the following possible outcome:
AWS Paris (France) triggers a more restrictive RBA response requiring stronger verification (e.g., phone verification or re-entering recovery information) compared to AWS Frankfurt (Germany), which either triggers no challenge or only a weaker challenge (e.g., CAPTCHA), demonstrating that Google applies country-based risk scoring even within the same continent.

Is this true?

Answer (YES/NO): YES